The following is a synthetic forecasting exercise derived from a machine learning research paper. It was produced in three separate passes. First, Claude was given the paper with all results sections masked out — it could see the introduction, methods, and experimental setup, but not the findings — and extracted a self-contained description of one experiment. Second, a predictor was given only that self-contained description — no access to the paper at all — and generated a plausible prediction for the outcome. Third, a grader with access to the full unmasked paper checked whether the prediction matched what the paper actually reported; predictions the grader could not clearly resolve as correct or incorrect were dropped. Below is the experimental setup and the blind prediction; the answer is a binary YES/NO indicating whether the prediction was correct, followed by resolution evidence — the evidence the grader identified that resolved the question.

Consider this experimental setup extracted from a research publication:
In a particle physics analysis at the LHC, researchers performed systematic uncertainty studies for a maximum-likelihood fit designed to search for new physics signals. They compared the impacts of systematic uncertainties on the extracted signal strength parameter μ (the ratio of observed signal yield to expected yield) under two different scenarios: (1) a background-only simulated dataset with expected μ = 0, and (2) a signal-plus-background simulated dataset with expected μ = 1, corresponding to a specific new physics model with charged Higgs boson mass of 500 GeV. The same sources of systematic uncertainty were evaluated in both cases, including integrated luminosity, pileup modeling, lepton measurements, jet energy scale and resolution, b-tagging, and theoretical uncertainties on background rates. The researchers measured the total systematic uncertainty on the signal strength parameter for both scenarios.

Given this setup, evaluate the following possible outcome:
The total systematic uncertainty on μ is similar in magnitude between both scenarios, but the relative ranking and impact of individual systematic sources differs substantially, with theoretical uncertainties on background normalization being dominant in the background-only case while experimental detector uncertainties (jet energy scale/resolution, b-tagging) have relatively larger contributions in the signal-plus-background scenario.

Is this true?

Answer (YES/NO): NO